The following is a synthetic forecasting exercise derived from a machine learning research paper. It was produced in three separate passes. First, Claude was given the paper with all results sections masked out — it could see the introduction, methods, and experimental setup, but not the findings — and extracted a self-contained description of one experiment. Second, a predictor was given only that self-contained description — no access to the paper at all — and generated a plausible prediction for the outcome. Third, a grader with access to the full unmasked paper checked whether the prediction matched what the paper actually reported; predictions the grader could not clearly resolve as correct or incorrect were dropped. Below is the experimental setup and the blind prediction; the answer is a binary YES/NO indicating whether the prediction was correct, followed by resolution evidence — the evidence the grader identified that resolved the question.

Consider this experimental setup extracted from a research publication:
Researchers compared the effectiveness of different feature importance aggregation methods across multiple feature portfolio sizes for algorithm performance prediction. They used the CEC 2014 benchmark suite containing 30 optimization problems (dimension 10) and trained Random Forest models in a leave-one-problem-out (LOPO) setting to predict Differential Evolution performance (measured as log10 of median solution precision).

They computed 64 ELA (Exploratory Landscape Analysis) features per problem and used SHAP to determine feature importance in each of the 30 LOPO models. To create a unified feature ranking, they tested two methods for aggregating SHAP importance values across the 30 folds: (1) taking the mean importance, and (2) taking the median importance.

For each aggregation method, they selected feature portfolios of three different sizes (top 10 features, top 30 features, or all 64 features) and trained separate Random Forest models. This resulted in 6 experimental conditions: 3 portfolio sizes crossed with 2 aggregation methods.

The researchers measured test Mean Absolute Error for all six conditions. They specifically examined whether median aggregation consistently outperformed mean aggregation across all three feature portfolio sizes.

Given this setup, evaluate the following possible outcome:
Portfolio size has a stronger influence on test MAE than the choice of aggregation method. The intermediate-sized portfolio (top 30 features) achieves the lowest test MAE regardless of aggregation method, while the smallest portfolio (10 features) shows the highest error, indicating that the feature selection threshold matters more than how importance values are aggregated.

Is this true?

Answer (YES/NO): NO